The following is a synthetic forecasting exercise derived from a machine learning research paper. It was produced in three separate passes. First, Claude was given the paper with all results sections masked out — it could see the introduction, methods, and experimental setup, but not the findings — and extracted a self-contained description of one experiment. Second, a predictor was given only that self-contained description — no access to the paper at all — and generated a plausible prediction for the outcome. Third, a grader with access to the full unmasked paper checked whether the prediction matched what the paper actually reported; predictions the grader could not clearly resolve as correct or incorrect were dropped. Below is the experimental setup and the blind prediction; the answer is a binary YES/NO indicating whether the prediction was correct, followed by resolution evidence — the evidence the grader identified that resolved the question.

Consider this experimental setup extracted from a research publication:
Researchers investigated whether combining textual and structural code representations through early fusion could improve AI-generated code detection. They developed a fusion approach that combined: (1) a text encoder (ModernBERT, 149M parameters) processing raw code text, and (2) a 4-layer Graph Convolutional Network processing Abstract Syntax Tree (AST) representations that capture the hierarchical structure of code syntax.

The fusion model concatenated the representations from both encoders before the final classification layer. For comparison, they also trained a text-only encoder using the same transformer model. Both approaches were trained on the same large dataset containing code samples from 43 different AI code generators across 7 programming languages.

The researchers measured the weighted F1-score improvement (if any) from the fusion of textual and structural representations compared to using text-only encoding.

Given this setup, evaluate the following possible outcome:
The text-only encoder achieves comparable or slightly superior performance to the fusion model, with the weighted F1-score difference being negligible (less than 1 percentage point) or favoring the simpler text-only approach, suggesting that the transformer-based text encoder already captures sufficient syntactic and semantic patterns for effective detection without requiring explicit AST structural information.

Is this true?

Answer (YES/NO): NO